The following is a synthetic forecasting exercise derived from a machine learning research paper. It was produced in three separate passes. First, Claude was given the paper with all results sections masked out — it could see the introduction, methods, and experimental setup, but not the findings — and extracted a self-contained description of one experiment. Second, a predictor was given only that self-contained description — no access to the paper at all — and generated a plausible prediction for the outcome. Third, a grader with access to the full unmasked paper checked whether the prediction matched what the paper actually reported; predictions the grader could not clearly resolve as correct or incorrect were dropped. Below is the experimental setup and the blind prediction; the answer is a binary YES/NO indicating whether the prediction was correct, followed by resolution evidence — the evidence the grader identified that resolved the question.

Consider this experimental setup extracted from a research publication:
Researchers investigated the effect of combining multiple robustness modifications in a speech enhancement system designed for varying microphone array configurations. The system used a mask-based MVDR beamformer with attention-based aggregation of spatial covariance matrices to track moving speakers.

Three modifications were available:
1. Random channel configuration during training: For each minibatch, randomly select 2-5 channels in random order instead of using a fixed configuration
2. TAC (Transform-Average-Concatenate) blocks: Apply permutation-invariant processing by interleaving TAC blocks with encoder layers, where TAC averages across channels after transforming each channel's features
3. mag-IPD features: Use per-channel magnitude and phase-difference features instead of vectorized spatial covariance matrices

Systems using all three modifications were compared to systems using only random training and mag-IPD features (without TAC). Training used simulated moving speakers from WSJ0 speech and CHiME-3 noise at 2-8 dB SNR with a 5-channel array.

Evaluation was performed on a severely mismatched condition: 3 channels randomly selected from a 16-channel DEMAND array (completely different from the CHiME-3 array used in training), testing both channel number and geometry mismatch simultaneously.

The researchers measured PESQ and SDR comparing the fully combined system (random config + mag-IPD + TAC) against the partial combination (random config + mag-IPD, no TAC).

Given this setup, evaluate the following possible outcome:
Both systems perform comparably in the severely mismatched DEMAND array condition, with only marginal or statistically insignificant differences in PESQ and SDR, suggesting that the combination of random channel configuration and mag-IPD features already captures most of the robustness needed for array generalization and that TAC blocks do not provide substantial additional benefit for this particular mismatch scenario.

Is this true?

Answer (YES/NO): NO